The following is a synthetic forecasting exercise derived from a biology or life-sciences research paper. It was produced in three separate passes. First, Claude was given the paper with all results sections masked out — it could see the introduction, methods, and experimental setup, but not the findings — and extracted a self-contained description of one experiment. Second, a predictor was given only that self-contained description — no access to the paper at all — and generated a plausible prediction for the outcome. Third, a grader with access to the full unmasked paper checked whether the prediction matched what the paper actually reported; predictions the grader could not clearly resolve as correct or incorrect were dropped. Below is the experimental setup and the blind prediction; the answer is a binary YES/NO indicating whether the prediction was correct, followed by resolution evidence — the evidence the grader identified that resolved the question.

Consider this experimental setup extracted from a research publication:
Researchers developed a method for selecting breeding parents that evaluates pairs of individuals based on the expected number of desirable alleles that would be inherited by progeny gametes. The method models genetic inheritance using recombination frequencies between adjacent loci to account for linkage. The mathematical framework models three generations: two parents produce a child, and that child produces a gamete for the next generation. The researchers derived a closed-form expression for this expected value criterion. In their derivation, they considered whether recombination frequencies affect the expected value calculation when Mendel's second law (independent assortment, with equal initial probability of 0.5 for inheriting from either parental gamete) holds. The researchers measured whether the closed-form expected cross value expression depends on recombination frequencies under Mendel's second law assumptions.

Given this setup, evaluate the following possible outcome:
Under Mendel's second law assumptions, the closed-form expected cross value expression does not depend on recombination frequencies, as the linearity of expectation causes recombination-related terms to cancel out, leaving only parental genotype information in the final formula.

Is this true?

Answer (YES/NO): YES